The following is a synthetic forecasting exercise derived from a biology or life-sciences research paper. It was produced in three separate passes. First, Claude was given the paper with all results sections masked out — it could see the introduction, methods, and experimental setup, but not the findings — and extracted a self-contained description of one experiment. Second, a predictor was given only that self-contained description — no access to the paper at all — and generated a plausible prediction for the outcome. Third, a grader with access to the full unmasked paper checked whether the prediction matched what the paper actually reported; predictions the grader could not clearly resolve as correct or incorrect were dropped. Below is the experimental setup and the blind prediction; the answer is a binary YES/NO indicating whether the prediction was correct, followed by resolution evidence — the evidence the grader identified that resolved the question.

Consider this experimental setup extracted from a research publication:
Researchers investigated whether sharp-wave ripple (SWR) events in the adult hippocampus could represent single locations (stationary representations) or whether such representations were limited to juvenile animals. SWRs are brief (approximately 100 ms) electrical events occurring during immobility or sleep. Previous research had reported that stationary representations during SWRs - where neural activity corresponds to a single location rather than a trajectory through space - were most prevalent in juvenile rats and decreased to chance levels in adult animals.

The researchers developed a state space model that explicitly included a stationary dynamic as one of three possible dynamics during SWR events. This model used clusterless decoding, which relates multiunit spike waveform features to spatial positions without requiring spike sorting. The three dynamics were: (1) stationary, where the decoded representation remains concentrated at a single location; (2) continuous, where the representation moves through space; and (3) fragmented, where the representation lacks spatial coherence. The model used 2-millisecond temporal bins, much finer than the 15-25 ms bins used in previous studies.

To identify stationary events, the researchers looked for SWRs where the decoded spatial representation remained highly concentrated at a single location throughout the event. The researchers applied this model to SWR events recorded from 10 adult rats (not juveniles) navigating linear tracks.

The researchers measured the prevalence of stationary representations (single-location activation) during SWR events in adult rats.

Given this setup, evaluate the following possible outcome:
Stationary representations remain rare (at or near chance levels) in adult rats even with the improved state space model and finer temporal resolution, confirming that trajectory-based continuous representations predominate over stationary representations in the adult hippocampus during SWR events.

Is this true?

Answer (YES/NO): NO